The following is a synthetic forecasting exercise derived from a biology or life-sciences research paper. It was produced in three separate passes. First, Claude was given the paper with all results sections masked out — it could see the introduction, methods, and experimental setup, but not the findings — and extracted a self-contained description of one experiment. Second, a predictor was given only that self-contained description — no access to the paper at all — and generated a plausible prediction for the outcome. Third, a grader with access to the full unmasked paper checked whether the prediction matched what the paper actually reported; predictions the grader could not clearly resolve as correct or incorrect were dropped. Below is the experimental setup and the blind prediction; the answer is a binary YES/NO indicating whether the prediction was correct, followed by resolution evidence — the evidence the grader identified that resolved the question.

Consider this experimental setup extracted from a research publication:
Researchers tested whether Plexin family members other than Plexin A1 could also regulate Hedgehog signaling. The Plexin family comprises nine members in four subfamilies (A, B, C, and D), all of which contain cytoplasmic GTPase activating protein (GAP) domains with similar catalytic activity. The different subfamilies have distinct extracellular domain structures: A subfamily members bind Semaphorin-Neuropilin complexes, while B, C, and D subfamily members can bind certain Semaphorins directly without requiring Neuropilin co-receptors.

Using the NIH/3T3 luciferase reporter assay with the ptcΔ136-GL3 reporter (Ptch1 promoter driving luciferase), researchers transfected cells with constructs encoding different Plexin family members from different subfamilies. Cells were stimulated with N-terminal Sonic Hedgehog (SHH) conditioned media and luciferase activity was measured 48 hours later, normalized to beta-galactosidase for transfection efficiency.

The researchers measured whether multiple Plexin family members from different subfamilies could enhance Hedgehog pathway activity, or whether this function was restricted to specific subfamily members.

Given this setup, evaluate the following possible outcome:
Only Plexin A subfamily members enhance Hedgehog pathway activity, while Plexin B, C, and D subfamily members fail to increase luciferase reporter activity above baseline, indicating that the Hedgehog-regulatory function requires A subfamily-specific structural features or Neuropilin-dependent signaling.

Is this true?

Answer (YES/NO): NO